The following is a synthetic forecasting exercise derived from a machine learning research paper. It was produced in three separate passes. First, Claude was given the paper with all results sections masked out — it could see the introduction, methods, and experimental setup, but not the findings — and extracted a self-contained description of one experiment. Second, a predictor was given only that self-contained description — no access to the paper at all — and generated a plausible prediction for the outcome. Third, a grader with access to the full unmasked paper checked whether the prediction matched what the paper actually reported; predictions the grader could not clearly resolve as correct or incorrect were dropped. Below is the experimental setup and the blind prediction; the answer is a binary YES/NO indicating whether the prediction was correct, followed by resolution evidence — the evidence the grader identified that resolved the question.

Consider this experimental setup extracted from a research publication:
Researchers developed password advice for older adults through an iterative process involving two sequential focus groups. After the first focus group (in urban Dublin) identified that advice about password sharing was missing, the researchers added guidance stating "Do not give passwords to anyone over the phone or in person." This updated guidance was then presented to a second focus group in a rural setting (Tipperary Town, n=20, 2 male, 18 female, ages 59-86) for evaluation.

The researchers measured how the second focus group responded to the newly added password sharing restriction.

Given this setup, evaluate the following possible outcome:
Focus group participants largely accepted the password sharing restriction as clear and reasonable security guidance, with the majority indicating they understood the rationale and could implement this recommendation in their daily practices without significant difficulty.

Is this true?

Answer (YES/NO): NO